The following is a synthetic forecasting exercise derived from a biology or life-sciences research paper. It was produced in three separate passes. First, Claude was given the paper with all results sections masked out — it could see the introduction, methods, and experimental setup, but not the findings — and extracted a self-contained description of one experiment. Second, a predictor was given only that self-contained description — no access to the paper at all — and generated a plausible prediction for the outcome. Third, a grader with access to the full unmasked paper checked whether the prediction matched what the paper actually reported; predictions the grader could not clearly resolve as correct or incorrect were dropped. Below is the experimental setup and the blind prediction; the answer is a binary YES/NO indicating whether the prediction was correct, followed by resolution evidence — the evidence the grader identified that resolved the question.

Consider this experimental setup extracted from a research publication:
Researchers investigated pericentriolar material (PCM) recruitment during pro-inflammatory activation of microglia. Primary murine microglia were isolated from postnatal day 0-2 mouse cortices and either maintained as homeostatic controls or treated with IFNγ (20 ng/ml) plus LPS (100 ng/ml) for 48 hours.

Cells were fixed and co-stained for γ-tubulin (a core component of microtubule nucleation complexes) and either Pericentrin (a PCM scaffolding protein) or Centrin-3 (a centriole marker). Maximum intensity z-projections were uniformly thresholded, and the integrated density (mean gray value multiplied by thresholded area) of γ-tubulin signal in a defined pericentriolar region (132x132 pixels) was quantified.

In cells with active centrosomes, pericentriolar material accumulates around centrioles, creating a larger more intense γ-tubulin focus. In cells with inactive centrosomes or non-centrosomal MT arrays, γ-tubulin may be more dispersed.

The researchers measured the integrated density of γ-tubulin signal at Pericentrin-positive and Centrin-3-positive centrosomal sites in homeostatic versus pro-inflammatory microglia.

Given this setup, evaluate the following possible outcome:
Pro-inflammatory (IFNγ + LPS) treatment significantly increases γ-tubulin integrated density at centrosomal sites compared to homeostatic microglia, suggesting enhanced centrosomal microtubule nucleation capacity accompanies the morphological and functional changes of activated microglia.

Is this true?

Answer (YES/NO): YES